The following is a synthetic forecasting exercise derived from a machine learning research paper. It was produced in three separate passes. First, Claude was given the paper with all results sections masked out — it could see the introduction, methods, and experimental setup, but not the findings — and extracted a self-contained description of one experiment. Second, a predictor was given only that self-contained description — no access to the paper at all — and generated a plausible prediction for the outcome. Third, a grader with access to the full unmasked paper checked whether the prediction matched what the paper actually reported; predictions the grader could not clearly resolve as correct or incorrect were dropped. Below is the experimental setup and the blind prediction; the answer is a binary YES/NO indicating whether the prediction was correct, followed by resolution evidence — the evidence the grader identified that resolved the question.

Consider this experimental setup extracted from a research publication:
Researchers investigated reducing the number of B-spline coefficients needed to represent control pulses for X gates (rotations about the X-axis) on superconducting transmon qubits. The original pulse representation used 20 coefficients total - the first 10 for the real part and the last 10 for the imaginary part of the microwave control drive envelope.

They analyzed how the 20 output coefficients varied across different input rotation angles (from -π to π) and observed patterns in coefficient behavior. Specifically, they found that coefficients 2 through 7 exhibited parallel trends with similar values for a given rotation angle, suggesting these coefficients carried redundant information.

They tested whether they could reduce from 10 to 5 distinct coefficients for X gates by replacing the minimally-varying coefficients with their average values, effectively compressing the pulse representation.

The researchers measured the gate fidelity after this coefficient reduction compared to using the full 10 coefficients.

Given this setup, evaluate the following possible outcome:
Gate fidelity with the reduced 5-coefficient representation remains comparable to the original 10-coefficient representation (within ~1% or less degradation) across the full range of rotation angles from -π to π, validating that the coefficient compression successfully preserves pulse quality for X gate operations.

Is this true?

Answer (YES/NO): YES